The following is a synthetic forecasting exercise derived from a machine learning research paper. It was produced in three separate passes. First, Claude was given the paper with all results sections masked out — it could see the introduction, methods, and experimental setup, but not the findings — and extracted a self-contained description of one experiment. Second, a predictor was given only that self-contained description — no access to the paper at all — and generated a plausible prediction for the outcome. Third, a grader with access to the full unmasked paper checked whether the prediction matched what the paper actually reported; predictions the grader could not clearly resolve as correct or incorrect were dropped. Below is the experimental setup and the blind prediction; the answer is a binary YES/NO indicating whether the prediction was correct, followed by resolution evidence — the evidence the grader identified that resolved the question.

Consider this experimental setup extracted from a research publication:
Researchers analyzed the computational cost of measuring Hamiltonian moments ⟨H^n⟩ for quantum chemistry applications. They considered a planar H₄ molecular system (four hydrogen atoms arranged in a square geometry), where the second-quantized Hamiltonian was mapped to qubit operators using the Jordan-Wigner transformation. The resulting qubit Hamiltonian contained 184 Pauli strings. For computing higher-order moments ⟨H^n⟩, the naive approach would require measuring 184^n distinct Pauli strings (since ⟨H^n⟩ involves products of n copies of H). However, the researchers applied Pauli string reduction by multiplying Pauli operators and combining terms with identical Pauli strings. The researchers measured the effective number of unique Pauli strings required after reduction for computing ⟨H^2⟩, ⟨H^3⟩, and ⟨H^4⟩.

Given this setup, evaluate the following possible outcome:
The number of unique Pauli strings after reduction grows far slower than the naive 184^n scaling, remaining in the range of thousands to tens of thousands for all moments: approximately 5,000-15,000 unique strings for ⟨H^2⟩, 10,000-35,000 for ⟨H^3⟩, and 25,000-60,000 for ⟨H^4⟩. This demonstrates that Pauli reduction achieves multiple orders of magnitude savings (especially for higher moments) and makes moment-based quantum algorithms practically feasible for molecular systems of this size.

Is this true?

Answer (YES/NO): NO